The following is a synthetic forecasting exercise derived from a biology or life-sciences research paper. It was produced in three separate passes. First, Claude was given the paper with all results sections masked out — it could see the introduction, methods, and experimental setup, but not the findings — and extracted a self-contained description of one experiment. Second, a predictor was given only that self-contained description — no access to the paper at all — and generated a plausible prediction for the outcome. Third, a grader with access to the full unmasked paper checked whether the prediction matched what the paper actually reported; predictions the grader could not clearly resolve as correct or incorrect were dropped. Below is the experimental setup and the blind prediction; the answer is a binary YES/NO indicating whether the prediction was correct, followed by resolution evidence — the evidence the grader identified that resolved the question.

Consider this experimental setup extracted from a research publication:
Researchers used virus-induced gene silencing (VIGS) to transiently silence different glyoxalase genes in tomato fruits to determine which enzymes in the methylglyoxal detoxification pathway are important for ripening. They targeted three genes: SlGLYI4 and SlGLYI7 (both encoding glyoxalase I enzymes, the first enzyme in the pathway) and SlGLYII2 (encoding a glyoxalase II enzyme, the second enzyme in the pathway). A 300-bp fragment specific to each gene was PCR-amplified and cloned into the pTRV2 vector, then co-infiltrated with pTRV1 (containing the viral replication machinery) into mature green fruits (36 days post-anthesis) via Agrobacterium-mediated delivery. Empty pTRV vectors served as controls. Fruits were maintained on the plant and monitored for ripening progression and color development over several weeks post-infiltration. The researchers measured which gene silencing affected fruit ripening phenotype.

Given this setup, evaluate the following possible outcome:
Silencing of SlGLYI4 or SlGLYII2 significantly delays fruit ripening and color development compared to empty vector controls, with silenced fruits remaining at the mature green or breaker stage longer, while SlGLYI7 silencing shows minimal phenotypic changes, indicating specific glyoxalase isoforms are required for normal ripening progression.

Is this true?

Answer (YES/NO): NO